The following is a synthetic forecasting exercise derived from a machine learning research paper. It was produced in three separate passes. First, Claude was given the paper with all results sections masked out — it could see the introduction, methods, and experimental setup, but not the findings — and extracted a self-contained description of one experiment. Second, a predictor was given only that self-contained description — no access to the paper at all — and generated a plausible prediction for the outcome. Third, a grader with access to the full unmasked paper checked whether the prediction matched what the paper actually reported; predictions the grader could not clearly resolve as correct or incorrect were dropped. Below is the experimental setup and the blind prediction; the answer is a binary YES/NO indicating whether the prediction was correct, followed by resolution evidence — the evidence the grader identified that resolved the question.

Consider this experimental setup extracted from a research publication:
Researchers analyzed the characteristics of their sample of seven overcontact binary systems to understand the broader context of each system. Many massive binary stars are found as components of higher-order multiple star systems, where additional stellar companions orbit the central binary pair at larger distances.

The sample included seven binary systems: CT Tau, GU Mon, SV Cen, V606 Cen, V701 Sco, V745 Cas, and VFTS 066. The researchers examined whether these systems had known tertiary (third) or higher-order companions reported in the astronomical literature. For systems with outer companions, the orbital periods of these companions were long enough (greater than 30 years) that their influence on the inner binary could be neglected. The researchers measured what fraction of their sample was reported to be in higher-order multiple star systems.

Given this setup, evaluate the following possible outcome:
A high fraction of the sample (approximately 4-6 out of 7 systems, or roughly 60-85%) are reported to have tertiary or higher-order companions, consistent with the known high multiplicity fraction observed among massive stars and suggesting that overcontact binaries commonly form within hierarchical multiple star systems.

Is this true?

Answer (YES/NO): YES